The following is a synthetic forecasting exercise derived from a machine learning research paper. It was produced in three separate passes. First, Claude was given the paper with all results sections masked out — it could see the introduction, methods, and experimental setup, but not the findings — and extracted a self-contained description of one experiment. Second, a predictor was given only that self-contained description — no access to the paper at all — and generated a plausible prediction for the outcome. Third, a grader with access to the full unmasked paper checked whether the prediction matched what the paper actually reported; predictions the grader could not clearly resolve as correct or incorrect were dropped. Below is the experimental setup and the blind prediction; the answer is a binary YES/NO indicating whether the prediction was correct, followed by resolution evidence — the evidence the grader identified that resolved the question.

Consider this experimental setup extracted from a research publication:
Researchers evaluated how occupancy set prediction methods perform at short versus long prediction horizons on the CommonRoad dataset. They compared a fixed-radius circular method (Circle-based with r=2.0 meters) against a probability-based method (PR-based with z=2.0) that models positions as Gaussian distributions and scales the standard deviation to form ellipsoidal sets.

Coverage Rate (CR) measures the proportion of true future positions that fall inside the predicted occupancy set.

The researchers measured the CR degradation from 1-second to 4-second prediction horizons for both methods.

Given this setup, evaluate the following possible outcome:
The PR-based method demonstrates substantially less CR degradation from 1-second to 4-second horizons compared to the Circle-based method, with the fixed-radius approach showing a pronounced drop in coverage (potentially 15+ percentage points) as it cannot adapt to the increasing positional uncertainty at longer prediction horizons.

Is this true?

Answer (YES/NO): YES